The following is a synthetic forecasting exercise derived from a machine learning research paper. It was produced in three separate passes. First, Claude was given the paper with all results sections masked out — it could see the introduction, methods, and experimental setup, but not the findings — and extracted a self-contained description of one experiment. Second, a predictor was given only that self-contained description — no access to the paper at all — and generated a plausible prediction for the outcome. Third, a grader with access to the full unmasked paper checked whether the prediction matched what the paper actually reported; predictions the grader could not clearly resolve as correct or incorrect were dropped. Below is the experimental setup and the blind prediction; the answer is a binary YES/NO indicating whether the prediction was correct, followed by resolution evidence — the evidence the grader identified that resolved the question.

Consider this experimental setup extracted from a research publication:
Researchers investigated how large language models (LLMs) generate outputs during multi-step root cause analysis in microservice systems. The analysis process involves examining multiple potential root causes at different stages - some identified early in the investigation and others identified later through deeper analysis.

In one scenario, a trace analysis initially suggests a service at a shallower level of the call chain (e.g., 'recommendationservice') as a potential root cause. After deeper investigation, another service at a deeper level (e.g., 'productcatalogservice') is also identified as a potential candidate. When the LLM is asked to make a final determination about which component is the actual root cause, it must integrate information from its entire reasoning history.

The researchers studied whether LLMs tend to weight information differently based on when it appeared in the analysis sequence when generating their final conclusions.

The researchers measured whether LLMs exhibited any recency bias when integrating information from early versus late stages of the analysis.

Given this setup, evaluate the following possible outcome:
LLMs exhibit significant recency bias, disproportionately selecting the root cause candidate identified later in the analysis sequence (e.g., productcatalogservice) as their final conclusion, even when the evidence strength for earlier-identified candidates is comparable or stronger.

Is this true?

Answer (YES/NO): YES